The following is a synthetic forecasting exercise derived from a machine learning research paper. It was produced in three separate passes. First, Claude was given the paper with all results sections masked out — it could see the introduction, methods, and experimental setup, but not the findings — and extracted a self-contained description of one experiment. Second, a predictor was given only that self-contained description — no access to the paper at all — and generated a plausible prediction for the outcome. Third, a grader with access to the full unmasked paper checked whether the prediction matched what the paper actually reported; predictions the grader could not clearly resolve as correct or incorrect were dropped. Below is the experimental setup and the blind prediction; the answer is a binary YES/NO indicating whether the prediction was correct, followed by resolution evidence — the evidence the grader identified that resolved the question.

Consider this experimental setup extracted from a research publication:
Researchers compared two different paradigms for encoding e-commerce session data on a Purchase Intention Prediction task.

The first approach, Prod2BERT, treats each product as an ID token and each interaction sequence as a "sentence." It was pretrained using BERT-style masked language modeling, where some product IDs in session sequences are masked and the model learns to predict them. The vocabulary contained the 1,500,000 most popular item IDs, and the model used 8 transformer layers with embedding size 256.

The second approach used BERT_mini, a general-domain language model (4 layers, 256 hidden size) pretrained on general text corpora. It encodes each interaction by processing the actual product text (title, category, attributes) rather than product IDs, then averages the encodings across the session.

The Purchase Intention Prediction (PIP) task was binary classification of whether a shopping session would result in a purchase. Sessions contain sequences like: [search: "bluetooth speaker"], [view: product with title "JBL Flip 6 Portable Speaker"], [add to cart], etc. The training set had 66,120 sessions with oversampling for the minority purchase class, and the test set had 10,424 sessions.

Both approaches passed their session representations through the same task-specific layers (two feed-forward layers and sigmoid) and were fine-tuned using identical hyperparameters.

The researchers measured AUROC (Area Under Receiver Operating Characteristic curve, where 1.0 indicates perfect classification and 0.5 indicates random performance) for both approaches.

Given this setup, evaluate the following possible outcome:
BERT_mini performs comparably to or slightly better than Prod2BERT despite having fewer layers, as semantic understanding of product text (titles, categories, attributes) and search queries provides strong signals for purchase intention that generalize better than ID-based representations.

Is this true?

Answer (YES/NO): NO